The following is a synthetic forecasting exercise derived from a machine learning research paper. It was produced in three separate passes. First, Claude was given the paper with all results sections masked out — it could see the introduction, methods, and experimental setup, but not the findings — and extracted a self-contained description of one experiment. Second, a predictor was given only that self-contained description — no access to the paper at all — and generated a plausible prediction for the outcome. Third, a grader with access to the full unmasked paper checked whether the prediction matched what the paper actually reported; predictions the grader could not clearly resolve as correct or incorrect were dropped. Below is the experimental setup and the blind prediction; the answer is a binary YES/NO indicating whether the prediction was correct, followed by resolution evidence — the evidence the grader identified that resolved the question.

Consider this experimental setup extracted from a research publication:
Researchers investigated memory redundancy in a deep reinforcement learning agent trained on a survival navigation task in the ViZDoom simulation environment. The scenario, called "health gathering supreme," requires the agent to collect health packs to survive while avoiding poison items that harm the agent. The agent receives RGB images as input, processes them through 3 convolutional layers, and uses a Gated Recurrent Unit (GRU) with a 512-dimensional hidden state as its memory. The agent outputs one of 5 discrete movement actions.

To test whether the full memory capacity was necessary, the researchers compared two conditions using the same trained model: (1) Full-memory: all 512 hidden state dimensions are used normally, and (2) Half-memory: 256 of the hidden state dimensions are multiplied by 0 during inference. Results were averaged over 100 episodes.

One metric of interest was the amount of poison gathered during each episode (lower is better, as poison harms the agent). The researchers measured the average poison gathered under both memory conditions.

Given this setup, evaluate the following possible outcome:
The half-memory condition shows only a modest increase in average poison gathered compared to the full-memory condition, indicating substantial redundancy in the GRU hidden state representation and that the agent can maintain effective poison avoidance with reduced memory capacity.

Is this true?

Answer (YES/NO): YES